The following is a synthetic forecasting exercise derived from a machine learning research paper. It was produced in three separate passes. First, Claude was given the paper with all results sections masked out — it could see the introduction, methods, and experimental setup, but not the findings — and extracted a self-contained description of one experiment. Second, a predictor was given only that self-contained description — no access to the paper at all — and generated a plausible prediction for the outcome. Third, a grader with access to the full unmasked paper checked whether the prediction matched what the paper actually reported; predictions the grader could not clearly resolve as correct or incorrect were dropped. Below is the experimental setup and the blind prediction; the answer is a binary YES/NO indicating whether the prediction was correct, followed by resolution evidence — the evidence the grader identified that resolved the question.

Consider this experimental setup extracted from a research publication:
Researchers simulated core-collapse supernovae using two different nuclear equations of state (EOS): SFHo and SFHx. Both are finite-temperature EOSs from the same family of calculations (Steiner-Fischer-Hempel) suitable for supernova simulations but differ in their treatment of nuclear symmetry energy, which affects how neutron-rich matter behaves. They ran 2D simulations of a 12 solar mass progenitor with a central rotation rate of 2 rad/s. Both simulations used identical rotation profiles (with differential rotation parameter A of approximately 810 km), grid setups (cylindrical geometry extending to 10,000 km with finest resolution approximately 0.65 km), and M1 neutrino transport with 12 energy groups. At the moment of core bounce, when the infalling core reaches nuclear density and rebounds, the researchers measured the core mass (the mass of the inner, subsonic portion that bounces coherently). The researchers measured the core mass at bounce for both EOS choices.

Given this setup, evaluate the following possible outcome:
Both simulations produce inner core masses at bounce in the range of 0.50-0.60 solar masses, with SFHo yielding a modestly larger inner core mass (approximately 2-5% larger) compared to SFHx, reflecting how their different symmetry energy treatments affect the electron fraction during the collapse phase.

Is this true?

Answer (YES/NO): NO